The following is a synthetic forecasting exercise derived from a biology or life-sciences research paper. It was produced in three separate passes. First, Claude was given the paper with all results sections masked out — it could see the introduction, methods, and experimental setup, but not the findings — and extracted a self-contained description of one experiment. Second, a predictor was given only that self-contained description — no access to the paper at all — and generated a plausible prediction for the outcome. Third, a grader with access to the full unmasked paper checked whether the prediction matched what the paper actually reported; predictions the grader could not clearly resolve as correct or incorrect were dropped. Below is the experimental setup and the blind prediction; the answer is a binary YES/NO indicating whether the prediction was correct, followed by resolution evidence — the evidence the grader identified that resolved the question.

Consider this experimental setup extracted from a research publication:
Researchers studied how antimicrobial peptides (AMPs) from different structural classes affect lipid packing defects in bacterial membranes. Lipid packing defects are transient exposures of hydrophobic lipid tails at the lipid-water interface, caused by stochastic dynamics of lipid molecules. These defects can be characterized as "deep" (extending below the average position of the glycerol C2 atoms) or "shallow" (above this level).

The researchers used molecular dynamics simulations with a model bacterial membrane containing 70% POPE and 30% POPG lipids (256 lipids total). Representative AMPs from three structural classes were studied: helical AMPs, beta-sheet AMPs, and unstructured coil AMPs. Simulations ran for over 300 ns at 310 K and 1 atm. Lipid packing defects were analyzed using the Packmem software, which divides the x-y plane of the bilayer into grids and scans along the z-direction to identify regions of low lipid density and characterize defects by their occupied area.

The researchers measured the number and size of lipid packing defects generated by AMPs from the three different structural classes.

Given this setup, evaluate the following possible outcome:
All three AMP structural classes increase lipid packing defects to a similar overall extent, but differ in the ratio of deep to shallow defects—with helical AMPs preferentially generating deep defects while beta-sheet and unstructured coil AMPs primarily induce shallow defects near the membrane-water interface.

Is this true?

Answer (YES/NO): NO